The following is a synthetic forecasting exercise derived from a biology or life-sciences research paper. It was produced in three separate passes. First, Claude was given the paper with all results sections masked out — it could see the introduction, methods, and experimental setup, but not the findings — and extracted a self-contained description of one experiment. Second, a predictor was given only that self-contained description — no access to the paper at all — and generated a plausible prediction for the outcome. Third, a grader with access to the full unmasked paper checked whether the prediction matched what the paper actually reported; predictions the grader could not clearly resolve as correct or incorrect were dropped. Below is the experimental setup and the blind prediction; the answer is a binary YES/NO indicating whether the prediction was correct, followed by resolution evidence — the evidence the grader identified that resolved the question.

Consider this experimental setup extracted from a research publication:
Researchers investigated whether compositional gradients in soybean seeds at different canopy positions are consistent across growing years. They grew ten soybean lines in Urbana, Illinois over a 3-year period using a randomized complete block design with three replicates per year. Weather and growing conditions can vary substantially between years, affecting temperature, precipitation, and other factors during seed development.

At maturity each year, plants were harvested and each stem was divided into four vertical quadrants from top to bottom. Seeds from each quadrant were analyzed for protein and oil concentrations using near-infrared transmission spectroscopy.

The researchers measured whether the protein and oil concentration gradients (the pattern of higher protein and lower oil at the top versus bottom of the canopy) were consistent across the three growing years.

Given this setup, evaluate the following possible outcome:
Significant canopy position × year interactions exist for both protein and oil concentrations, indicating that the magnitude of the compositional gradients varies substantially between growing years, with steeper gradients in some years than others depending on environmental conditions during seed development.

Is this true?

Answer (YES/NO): NO